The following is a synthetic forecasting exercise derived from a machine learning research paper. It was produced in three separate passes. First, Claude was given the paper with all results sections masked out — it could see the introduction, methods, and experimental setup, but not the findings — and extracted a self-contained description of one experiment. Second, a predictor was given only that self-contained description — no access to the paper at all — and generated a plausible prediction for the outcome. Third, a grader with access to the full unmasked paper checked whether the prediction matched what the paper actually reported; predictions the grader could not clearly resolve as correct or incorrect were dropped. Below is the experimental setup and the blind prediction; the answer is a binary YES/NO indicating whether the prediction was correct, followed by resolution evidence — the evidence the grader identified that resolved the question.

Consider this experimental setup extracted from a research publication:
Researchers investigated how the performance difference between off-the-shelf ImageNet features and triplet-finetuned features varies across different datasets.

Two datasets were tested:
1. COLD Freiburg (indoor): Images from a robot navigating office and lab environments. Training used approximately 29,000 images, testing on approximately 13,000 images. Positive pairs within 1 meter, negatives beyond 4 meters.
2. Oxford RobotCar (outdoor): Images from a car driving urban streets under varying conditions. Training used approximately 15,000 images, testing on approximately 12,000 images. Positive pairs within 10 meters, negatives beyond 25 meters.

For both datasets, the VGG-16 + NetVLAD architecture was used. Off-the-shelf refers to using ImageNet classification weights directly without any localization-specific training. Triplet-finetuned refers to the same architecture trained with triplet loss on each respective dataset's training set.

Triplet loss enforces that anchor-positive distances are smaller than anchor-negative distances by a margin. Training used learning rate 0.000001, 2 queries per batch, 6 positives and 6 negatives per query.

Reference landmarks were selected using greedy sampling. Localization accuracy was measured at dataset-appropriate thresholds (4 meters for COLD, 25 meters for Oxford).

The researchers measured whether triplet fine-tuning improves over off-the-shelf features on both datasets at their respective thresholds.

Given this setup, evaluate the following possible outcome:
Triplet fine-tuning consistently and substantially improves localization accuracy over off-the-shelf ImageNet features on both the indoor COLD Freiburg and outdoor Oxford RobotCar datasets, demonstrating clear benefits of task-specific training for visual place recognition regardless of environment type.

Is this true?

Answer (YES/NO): NO